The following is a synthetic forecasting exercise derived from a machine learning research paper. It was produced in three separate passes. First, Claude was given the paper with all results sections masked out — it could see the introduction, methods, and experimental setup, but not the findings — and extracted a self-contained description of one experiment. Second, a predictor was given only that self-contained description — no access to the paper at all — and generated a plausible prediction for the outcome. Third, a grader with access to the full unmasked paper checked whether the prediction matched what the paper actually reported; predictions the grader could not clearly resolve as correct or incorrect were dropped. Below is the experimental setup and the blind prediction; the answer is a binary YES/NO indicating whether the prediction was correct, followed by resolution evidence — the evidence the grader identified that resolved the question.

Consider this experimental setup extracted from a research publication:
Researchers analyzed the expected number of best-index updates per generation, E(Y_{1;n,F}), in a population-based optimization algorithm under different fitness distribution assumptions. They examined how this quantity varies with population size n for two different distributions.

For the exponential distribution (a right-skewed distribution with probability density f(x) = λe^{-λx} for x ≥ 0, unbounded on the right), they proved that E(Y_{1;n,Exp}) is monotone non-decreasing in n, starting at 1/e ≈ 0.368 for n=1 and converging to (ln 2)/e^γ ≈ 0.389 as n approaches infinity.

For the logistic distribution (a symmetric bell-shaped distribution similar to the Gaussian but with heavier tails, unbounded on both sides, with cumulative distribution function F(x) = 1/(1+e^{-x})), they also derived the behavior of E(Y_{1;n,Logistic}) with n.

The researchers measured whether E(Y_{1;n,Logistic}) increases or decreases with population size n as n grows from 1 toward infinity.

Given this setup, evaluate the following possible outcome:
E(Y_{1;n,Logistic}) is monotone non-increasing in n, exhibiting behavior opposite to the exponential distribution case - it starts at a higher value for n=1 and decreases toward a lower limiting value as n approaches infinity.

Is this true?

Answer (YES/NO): YES